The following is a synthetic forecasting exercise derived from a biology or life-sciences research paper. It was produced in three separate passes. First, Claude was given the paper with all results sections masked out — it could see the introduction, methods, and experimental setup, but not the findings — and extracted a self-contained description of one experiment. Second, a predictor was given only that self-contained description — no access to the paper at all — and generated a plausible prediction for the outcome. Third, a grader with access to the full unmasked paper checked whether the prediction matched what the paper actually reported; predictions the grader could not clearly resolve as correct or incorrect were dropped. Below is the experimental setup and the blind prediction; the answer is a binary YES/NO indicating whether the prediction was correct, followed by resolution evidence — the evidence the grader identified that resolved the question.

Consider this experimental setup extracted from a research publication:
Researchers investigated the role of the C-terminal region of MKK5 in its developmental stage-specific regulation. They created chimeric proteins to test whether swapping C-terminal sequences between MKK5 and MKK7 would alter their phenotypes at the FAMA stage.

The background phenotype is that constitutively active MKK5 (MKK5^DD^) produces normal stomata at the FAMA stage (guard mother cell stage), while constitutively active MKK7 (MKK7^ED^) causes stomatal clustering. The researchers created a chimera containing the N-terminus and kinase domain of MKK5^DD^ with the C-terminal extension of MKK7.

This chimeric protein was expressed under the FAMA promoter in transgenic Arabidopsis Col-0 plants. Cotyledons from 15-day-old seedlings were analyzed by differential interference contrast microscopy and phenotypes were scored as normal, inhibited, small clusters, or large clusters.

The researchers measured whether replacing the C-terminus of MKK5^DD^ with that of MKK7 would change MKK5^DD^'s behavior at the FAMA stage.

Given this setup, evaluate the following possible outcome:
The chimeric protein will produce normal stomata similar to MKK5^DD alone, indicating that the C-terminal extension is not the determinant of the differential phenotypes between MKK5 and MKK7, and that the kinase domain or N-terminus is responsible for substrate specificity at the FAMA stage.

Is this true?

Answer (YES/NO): NO